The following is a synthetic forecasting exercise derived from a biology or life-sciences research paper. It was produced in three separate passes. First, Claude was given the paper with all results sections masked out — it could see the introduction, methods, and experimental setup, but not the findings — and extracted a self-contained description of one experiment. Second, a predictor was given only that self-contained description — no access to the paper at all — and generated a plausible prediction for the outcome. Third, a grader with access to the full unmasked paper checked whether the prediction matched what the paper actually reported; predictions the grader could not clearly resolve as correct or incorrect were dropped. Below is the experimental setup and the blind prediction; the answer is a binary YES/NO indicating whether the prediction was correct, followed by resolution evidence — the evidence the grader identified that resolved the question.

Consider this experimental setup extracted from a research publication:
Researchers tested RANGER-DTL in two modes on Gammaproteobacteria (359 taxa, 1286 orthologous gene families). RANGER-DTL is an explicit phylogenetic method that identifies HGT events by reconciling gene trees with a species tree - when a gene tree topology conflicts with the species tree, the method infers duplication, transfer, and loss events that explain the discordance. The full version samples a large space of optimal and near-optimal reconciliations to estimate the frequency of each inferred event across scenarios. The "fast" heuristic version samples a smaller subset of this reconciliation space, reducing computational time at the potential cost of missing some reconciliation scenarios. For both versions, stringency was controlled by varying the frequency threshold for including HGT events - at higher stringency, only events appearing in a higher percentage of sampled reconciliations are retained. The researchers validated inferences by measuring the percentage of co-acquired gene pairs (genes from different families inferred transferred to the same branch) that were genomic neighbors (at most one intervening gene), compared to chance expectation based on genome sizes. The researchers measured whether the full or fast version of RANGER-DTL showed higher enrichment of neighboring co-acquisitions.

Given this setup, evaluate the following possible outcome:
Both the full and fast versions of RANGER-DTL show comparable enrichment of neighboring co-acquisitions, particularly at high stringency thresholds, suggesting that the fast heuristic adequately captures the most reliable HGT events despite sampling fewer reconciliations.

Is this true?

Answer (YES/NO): NO